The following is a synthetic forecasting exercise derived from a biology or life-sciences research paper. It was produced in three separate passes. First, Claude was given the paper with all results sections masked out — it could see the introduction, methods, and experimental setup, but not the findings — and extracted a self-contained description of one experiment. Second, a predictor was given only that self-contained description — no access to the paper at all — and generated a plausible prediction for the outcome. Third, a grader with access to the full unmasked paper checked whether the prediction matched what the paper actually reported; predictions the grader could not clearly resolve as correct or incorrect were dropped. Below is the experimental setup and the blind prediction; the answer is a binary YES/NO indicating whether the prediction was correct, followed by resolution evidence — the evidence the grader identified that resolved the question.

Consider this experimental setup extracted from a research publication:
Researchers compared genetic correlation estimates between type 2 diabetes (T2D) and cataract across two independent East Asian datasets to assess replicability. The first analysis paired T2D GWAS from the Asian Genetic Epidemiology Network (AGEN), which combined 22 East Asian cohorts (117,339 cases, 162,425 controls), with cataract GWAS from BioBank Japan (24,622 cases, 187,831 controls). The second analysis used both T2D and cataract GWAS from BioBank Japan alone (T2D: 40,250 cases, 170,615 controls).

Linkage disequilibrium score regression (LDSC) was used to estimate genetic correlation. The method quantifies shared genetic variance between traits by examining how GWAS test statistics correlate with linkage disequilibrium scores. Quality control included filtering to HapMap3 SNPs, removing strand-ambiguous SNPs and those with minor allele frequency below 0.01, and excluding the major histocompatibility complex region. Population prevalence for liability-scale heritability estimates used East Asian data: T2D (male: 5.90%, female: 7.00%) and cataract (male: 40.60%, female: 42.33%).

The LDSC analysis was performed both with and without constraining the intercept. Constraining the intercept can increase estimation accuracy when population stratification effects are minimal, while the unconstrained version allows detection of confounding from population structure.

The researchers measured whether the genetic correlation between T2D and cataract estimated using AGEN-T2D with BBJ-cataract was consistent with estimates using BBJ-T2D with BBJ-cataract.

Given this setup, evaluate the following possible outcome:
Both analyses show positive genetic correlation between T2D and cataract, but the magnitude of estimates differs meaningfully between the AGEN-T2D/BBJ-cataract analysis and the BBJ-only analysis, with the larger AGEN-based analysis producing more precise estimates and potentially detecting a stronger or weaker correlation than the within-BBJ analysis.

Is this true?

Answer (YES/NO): NO